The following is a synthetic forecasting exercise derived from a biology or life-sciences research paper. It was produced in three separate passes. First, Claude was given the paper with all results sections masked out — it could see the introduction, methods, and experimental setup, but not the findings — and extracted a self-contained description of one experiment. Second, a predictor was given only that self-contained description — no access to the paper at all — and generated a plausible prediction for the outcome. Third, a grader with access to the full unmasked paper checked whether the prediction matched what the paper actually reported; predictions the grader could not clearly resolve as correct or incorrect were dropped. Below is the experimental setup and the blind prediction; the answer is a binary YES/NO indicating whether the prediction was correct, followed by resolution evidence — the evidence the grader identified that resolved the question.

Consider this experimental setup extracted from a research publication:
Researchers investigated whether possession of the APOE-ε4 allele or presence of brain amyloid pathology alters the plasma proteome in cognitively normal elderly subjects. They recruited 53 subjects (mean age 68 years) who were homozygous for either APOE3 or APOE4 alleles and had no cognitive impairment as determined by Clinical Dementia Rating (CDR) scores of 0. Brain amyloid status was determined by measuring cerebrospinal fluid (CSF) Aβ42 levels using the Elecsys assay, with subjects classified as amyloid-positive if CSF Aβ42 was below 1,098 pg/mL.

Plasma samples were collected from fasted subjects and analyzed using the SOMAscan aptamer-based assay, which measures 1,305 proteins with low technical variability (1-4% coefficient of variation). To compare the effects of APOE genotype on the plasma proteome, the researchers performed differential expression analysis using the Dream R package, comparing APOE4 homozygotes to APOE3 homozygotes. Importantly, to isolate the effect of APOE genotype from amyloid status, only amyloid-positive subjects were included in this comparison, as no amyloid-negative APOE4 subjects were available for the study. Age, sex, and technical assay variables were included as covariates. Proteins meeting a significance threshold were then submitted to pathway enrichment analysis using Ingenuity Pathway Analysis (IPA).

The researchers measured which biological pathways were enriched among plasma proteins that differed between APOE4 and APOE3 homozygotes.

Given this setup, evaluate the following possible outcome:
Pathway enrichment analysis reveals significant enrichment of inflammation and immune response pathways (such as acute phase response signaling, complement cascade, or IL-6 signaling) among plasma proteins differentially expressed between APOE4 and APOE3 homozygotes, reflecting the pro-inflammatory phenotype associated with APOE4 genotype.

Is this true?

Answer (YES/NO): NO